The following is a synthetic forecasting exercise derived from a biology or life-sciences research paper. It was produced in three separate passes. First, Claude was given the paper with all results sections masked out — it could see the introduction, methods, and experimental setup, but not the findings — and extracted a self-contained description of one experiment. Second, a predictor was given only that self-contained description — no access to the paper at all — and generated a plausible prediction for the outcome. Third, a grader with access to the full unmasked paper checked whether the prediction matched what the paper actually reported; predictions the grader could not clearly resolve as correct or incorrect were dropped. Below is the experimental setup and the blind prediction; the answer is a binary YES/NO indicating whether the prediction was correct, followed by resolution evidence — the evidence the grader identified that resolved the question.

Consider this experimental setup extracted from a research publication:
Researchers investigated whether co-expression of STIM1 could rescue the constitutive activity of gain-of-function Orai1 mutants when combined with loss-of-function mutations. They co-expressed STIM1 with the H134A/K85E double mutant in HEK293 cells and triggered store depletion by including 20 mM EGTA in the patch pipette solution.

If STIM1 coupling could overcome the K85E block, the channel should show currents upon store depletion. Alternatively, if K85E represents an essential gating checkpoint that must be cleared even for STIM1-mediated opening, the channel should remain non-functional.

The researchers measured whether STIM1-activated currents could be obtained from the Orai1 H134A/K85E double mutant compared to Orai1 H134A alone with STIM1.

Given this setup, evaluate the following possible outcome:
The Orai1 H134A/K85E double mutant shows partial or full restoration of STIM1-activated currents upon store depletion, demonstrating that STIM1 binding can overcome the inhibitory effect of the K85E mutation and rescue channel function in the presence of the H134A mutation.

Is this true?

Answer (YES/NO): NO